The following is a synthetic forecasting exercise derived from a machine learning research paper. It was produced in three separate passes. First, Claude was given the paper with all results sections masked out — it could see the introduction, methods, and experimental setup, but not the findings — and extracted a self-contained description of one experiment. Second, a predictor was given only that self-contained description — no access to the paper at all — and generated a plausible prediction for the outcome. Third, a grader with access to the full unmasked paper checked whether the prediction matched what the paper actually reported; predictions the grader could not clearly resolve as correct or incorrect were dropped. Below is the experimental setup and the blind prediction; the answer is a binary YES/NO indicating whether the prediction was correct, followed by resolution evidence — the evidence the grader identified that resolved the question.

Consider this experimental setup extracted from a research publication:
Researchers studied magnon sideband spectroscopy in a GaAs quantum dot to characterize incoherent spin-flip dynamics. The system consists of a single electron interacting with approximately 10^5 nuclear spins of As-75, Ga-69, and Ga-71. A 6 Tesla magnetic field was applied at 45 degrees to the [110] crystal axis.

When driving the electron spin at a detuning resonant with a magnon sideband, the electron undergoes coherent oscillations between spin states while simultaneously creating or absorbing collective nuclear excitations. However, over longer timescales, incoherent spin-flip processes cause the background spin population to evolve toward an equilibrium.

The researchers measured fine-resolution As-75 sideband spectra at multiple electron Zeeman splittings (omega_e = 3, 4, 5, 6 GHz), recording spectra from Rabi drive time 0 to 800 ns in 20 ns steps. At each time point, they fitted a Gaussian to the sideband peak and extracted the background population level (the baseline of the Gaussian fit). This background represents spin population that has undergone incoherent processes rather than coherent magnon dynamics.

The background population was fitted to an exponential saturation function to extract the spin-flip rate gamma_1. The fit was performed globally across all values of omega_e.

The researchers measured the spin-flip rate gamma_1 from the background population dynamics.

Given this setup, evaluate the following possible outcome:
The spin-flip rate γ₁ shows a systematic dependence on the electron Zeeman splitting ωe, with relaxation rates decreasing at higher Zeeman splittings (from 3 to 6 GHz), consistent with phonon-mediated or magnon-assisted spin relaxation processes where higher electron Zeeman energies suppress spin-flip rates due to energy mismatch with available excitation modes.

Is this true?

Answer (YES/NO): NO